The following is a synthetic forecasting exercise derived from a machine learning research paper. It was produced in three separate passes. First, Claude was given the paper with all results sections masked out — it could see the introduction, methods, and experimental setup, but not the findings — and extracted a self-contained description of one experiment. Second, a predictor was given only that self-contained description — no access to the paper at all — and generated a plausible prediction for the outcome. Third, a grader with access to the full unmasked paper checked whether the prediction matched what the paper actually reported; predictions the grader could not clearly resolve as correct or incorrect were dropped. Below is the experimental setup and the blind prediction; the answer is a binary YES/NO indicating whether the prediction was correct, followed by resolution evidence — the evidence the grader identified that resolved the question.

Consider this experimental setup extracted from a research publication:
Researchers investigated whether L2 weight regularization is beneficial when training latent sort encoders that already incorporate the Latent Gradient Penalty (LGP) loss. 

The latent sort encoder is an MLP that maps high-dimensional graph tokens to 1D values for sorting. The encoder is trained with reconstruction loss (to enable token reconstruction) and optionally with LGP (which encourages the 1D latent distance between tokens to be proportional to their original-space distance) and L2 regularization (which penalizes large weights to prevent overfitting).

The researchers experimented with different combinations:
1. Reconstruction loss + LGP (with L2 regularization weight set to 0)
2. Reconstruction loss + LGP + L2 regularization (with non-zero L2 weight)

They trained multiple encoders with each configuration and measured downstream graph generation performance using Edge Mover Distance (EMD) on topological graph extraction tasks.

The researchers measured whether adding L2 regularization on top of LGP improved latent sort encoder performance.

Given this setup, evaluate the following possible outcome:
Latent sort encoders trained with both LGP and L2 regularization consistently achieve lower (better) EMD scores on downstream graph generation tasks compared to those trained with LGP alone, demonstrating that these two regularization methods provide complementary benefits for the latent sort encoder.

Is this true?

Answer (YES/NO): NO